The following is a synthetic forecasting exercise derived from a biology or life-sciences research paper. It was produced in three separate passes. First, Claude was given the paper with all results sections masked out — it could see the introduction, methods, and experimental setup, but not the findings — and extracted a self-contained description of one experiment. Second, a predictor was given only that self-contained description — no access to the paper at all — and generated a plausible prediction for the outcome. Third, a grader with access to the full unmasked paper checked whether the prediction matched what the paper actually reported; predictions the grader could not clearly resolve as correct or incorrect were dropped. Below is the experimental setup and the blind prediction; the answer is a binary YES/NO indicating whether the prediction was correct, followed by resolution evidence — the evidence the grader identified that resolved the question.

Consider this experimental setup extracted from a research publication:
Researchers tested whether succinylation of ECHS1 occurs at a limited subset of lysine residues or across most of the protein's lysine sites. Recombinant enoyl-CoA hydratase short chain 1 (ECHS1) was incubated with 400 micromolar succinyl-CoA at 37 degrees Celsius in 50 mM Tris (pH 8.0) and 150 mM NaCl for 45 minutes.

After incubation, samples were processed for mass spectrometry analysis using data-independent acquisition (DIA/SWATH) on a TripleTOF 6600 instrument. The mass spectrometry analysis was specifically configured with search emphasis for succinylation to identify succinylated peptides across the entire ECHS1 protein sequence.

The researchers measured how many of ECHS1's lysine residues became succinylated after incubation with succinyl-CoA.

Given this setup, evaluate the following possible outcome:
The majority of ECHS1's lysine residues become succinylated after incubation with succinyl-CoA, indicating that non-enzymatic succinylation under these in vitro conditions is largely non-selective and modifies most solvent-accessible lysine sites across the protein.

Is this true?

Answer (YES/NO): NO